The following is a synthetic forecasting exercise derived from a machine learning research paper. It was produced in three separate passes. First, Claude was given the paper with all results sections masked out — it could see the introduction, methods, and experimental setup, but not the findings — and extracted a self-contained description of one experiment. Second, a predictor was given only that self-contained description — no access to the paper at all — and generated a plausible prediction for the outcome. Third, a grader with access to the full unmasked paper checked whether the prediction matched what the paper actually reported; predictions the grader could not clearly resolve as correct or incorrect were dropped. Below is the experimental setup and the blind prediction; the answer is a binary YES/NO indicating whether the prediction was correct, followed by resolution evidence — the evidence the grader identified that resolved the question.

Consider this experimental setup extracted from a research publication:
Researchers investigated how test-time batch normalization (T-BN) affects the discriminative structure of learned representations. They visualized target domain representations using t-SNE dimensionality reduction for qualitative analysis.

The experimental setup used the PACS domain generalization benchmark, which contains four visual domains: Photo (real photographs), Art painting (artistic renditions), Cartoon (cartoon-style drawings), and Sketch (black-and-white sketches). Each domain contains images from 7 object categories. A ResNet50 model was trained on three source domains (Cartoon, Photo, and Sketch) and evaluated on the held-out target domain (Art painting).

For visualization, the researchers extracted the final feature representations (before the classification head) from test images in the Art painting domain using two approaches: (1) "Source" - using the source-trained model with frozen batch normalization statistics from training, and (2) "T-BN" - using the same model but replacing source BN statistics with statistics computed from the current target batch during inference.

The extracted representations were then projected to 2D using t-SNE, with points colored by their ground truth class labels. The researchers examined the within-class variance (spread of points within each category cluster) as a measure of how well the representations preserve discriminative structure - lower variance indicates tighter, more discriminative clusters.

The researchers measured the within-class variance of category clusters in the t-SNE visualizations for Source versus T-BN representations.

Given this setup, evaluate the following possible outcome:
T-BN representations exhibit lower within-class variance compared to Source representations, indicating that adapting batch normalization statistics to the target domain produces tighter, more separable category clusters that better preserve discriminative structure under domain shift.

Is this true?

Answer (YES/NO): NO